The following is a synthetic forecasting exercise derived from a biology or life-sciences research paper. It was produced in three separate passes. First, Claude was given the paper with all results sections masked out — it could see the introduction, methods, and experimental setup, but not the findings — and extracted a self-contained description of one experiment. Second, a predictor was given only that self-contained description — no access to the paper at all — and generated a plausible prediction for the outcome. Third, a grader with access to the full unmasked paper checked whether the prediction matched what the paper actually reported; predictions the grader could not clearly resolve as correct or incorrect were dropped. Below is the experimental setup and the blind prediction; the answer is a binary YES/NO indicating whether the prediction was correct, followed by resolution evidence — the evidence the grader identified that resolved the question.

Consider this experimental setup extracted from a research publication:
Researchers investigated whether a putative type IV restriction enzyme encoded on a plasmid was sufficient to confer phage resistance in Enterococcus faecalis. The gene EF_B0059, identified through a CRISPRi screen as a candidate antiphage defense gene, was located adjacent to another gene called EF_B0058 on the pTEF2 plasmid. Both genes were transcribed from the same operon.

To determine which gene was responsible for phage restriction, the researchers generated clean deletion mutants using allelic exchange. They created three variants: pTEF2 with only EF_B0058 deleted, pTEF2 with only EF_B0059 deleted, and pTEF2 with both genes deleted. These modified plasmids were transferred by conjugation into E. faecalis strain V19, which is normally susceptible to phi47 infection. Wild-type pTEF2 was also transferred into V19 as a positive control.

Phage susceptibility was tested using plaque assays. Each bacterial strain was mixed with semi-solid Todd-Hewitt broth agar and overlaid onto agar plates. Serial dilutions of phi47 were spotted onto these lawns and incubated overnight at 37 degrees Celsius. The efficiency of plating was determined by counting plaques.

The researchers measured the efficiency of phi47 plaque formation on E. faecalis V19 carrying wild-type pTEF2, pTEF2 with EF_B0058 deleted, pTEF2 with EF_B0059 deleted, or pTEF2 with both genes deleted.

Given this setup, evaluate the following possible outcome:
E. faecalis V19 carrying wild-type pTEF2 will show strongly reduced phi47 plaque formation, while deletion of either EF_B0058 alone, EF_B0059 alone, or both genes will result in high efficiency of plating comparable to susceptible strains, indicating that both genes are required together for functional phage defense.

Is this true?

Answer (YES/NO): NO